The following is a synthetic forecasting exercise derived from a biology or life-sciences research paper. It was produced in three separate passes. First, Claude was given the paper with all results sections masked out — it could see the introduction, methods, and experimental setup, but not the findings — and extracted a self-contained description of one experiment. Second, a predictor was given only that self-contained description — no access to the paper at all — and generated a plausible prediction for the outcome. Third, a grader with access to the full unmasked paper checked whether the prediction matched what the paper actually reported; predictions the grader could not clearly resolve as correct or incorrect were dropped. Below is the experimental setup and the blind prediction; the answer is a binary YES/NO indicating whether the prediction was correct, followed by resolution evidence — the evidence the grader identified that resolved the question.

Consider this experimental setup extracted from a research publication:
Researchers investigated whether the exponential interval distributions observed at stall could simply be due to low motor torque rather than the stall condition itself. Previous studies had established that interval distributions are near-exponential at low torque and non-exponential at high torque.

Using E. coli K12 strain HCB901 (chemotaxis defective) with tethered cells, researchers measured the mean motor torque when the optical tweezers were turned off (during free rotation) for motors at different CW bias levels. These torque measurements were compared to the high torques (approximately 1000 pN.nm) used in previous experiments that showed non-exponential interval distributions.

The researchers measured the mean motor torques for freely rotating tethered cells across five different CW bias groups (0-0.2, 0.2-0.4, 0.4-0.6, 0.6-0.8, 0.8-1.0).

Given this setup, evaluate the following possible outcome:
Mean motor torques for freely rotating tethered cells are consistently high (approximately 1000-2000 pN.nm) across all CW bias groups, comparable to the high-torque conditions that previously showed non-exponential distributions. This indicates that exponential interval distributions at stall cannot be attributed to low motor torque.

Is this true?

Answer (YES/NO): YES